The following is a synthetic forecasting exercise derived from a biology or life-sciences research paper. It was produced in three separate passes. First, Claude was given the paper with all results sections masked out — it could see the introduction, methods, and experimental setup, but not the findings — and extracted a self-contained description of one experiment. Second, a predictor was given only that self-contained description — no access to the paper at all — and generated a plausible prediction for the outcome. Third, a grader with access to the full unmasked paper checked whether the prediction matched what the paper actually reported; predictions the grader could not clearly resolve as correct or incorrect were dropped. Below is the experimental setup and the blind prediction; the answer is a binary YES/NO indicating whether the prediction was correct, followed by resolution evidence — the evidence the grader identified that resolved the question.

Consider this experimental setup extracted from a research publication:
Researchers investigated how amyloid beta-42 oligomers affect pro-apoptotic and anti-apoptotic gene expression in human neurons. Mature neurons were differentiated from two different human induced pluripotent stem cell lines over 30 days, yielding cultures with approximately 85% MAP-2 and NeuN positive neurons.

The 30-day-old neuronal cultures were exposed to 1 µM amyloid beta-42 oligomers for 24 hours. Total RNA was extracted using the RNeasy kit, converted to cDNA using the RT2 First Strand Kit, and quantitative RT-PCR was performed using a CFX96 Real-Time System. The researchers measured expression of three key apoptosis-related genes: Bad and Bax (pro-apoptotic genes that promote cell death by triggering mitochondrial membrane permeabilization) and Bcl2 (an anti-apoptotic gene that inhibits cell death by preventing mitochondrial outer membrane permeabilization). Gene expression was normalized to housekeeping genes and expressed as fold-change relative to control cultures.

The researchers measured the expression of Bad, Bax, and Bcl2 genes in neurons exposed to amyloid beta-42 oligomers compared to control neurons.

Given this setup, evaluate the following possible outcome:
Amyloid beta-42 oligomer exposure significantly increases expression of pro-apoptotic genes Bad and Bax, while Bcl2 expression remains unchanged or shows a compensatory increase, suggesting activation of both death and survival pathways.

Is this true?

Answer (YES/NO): NO